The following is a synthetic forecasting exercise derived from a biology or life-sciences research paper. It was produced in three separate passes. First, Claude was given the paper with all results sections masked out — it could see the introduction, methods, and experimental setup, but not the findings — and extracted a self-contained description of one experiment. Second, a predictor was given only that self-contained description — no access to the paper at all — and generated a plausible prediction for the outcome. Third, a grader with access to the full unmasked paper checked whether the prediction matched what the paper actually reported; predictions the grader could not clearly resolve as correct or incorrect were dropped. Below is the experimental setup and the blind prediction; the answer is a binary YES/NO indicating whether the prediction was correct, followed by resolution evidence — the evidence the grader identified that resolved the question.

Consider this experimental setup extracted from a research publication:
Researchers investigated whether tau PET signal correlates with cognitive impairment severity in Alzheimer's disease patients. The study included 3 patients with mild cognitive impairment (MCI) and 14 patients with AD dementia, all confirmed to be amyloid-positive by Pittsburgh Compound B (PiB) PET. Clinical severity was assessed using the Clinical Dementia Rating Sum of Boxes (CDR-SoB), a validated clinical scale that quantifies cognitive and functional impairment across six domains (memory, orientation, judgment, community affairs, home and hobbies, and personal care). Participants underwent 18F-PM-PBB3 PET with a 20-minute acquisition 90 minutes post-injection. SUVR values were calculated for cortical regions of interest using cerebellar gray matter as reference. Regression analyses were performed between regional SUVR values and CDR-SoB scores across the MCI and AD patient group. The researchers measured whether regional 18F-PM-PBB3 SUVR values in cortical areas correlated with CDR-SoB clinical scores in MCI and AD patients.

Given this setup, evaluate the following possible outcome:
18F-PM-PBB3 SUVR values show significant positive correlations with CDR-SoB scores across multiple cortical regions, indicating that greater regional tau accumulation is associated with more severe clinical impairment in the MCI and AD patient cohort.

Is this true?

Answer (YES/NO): NO